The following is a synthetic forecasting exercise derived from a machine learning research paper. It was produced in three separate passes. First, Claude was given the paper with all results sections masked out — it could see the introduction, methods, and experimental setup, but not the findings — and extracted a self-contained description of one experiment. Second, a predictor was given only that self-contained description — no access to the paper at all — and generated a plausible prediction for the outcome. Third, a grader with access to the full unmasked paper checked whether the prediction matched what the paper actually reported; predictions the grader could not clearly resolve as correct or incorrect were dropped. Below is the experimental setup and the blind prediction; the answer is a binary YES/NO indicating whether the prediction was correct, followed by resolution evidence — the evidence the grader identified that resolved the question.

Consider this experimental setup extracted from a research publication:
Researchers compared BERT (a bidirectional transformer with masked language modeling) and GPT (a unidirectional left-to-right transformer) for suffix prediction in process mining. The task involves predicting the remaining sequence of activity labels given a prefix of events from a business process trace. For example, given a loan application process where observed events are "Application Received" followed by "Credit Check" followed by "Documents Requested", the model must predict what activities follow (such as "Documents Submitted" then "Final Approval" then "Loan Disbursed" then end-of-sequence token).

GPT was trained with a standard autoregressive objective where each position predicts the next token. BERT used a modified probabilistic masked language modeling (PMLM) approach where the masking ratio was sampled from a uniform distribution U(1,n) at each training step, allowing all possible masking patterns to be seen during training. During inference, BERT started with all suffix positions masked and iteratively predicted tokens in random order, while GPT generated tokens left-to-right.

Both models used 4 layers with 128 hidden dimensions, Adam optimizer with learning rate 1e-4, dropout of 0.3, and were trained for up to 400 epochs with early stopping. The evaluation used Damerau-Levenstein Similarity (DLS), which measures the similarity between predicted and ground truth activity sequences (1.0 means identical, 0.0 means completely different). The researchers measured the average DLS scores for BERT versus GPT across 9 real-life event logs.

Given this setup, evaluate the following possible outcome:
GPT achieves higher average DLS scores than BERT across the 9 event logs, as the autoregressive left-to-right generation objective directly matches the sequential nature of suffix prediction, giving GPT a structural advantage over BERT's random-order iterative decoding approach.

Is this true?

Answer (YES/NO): YES